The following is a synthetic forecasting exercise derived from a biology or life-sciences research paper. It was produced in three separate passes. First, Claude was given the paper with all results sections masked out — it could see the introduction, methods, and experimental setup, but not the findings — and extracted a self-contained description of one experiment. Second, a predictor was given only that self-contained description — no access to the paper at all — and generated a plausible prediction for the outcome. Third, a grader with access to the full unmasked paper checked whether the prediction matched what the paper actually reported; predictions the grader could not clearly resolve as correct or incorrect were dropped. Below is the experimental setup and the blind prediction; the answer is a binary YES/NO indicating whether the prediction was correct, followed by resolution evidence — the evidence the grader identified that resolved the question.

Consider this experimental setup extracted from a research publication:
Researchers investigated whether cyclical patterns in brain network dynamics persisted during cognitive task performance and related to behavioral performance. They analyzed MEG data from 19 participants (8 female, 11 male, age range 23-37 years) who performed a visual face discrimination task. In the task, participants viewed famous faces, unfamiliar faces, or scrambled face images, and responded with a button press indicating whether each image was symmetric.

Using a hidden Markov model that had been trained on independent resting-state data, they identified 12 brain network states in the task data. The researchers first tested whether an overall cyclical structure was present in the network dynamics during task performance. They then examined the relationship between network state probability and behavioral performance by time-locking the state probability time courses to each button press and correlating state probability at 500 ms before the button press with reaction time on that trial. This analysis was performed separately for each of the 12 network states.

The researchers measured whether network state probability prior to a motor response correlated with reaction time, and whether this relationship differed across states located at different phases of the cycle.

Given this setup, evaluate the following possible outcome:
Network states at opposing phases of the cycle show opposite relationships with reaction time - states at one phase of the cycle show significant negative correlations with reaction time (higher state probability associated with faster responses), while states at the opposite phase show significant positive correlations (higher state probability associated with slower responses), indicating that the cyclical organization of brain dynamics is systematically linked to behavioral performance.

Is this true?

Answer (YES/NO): YES